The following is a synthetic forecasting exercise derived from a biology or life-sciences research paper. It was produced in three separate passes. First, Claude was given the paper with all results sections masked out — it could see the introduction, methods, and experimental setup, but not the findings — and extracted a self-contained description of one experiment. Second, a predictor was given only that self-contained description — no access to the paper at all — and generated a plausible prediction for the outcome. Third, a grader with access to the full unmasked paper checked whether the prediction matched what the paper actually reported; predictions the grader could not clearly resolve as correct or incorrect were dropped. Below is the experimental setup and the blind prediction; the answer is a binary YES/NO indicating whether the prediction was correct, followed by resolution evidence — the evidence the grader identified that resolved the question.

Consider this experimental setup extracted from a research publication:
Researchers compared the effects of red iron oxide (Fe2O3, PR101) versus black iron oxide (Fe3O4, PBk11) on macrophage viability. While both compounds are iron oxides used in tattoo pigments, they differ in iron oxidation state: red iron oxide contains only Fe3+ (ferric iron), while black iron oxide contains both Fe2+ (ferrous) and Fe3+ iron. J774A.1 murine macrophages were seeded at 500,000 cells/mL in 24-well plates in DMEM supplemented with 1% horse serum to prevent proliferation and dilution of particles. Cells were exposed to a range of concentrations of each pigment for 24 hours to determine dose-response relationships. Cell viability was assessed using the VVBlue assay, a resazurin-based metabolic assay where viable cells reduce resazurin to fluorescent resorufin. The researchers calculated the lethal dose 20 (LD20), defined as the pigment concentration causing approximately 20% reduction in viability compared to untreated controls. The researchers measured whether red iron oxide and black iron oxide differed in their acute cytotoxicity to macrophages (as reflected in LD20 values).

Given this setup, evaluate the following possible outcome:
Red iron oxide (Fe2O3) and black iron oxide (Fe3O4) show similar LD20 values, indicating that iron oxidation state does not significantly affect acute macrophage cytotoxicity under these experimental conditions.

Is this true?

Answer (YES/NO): NO